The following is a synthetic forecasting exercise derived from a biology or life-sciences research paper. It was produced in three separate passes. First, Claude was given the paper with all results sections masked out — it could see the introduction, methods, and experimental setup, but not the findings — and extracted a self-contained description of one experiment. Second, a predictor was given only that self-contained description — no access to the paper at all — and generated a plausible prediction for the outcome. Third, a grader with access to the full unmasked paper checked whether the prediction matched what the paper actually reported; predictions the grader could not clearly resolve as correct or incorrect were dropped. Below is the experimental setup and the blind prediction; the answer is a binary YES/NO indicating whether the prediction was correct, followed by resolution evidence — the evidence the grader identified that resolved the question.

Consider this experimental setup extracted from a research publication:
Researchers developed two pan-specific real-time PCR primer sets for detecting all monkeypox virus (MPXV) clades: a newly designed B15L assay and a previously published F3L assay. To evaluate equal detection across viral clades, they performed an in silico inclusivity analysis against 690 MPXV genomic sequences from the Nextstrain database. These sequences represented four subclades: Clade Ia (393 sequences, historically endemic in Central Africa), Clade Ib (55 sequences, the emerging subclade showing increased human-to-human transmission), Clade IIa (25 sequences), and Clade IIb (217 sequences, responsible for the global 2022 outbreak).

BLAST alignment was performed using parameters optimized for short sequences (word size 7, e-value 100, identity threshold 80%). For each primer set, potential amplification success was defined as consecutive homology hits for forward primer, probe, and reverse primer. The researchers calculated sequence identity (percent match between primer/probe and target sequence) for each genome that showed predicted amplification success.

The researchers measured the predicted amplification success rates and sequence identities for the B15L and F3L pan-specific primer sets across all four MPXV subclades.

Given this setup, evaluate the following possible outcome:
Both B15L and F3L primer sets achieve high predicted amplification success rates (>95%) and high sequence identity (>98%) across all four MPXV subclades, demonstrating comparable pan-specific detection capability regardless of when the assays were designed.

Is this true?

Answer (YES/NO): NO